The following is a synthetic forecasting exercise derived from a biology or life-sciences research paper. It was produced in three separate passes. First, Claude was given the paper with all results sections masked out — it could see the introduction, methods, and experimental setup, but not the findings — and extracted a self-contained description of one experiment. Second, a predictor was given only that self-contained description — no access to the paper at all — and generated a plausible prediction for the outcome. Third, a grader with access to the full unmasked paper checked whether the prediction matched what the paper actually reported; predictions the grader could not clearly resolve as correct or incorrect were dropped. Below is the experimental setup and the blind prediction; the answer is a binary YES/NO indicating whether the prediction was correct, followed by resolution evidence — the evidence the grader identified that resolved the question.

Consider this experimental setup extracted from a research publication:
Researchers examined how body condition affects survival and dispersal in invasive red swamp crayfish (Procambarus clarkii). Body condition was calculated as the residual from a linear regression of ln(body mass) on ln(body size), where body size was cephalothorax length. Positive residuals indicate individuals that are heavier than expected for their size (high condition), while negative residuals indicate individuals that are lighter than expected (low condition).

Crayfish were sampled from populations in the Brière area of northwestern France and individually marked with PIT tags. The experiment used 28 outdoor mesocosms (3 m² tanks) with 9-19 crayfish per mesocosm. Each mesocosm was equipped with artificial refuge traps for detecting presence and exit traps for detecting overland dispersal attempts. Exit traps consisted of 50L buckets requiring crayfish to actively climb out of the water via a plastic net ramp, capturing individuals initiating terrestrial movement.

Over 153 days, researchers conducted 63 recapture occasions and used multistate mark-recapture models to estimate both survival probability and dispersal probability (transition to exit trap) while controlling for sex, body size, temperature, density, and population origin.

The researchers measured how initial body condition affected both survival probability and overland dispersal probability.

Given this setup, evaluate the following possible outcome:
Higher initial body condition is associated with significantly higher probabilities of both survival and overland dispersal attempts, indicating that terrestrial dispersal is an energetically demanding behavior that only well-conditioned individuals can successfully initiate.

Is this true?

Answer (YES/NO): NO